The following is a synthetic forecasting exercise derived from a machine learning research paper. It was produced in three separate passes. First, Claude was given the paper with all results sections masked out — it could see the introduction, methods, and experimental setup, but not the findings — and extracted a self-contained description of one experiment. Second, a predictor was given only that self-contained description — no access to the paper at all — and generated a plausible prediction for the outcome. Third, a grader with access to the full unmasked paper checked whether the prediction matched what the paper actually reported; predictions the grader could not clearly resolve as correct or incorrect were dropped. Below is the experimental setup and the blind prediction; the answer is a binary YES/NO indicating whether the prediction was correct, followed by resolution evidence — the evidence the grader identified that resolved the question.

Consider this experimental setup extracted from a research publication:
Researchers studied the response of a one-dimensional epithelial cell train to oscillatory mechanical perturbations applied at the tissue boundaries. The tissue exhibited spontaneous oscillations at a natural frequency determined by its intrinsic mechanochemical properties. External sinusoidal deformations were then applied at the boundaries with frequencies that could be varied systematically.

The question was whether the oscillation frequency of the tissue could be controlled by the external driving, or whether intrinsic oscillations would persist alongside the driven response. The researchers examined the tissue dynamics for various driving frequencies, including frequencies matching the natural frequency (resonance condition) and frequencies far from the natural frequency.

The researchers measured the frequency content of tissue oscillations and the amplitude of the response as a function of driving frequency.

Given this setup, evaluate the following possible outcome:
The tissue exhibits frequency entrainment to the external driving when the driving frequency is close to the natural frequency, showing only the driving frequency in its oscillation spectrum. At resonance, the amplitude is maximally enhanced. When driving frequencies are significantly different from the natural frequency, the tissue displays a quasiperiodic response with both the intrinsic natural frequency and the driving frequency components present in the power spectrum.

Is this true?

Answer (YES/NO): NO